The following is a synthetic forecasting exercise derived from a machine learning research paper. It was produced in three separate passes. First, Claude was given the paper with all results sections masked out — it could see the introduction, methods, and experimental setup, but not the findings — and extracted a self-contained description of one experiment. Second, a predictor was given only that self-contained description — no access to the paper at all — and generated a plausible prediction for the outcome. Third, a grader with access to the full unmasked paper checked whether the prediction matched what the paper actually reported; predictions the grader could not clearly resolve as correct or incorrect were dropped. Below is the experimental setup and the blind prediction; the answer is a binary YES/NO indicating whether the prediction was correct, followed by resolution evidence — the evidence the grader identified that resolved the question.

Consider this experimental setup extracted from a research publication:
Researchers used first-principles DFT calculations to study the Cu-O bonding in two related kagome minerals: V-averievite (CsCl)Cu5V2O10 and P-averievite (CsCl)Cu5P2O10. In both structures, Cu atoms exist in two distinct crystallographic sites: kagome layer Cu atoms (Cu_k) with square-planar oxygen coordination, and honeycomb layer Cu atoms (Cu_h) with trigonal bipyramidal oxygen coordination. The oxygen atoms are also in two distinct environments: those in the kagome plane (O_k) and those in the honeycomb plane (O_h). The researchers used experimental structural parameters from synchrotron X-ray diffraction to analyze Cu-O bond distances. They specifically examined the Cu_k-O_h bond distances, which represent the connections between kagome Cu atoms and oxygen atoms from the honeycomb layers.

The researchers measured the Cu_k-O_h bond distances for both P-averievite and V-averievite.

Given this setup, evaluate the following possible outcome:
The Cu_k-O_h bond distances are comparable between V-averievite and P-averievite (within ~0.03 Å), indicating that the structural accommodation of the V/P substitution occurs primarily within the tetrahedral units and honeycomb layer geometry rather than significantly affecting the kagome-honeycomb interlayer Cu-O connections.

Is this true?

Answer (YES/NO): NO